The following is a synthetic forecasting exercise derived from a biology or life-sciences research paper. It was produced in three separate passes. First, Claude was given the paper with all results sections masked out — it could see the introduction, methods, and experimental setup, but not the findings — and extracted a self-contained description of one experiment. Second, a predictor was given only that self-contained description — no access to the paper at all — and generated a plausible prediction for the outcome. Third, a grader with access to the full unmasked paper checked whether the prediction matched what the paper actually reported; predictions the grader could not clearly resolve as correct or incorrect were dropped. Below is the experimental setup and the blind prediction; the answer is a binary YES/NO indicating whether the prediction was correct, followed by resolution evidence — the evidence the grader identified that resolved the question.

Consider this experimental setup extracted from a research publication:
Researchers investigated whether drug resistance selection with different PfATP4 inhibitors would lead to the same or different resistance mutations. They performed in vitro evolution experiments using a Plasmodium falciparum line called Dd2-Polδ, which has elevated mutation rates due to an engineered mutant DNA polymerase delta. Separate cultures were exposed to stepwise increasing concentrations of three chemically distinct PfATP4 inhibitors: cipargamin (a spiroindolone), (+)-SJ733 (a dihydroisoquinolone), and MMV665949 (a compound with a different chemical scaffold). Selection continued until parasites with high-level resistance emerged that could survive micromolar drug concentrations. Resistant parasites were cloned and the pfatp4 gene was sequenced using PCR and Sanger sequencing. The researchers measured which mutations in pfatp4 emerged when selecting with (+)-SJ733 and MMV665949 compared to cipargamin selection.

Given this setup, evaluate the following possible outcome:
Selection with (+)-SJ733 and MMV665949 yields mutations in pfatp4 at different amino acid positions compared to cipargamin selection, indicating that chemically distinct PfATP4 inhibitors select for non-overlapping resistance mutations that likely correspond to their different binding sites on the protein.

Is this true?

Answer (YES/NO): NO